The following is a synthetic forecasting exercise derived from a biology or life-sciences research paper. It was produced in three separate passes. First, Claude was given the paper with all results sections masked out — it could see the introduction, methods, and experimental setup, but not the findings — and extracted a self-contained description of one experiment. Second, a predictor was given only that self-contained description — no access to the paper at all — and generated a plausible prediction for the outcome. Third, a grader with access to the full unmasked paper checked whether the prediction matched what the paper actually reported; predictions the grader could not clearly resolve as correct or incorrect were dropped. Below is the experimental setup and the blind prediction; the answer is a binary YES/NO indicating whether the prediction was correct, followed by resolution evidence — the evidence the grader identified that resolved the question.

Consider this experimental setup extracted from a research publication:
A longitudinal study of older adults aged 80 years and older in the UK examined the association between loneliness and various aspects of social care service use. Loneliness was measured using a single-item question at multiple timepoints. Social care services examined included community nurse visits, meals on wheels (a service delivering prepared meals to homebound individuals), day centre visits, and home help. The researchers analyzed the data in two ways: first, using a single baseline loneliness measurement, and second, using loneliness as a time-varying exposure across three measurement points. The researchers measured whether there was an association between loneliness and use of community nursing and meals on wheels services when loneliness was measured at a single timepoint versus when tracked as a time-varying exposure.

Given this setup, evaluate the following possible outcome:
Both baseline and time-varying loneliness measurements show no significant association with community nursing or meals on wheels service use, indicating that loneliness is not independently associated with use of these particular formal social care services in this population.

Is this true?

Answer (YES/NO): NO